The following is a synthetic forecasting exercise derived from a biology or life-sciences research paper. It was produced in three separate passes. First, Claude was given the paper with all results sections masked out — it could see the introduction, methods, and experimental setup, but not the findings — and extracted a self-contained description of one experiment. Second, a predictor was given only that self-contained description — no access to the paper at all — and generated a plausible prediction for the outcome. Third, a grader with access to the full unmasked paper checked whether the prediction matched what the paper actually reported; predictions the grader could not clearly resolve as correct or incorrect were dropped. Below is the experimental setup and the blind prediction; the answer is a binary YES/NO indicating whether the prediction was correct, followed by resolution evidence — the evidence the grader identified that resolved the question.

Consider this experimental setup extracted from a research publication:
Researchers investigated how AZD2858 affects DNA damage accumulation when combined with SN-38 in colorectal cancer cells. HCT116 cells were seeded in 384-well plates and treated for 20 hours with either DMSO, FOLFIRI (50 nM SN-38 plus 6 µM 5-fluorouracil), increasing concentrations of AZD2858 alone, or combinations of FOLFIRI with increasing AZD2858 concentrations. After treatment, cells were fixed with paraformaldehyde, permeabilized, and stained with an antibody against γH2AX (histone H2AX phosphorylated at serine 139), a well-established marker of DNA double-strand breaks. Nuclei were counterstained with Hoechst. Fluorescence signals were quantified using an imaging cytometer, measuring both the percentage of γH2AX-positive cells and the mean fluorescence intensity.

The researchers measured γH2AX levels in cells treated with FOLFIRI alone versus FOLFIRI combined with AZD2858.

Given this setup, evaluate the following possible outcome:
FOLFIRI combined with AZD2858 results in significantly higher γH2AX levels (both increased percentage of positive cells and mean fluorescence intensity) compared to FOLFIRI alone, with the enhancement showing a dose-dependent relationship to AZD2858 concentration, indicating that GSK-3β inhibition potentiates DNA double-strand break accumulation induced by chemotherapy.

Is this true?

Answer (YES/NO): NO